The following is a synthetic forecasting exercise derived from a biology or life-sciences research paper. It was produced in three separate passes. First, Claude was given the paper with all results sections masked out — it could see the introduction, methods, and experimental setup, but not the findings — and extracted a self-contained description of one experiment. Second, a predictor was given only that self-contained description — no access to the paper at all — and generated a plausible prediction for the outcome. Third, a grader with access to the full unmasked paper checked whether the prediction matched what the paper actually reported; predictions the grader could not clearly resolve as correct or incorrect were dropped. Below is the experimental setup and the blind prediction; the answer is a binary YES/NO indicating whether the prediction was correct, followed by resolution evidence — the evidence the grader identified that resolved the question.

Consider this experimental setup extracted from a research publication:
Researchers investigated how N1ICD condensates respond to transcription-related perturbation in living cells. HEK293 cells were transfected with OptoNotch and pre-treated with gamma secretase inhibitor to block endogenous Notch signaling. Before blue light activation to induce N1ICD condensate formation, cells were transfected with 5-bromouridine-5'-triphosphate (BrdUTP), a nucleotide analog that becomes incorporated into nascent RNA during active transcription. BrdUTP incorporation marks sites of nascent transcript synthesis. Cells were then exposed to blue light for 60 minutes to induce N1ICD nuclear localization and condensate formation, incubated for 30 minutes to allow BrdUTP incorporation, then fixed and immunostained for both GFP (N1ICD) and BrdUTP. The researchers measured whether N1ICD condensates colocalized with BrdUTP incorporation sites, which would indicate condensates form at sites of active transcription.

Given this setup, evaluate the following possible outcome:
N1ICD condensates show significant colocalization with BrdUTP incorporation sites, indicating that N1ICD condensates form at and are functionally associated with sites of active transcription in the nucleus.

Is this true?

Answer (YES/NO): YES